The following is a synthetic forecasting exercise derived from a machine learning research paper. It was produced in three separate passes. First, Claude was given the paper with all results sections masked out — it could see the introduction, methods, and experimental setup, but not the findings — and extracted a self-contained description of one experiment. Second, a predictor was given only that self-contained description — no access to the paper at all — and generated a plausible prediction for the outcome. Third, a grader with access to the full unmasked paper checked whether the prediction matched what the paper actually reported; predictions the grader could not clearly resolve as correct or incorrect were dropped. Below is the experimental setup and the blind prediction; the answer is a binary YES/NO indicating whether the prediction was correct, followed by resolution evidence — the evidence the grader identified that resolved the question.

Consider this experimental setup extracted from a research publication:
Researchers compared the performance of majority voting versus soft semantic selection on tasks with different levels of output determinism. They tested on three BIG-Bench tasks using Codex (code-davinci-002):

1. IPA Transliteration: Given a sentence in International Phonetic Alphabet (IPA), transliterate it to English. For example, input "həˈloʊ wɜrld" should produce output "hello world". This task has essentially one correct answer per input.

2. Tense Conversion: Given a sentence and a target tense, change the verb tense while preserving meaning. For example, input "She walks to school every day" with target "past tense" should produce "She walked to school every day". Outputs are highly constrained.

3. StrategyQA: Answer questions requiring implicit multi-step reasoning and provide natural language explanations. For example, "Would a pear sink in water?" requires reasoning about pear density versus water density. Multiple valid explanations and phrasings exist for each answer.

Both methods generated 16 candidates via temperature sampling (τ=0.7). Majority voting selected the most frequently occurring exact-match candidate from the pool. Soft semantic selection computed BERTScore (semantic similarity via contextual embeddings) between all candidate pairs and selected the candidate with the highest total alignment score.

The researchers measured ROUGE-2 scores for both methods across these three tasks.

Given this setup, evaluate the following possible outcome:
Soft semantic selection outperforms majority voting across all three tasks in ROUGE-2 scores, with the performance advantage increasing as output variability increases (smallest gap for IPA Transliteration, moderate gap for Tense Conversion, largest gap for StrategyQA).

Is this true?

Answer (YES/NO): NO